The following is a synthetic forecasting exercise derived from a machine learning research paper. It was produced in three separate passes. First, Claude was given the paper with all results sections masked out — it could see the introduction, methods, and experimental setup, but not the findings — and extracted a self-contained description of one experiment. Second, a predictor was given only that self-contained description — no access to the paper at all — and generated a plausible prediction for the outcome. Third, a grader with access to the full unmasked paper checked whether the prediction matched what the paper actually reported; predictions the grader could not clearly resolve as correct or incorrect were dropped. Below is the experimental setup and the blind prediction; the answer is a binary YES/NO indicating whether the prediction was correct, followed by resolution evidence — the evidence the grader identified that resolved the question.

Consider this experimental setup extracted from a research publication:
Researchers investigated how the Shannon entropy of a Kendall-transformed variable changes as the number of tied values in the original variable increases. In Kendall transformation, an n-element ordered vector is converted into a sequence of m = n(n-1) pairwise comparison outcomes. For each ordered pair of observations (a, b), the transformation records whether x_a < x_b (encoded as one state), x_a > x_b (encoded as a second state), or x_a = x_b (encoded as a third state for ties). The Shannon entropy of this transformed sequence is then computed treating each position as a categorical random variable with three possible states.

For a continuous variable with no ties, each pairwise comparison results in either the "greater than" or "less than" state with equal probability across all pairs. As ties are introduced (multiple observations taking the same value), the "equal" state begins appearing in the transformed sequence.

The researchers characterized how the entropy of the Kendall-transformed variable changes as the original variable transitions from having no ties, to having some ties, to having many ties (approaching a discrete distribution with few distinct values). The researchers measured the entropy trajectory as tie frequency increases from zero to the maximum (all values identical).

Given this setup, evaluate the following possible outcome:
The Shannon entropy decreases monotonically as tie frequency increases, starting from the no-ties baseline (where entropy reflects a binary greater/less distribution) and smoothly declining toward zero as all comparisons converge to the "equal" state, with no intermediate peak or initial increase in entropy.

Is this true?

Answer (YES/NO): NO